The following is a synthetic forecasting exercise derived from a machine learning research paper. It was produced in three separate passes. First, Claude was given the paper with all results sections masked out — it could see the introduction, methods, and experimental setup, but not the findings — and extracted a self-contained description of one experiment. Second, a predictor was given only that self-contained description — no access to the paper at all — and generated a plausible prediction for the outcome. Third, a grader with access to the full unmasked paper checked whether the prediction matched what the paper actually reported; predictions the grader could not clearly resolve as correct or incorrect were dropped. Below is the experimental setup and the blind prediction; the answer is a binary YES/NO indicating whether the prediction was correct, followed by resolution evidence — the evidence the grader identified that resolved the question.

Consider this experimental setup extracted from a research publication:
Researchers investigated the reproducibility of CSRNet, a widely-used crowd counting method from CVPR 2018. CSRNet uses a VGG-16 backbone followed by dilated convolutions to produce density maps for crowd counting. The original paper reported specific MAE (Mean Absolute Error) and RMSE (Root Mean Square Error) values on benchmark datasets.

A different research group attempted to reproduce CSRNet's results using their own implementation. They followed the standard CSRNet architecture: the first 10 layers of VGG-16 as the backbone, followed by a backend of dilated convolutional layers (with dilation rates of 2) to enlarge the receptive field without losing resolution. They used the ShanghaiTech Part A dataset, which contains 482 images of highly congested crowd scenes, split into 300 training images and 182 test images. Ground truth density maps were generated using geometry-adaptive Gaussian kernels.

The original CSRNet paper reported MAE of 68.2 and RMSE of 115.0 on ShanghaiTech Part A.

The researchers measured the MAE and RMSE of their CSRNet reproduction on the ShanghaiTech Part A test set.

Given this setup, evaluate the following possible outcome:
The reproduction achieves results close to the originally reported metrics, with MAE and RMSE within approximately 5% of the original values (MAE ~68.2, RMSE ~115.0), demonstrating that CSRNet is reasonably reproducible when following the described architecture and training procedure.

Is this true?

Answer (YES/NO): YES